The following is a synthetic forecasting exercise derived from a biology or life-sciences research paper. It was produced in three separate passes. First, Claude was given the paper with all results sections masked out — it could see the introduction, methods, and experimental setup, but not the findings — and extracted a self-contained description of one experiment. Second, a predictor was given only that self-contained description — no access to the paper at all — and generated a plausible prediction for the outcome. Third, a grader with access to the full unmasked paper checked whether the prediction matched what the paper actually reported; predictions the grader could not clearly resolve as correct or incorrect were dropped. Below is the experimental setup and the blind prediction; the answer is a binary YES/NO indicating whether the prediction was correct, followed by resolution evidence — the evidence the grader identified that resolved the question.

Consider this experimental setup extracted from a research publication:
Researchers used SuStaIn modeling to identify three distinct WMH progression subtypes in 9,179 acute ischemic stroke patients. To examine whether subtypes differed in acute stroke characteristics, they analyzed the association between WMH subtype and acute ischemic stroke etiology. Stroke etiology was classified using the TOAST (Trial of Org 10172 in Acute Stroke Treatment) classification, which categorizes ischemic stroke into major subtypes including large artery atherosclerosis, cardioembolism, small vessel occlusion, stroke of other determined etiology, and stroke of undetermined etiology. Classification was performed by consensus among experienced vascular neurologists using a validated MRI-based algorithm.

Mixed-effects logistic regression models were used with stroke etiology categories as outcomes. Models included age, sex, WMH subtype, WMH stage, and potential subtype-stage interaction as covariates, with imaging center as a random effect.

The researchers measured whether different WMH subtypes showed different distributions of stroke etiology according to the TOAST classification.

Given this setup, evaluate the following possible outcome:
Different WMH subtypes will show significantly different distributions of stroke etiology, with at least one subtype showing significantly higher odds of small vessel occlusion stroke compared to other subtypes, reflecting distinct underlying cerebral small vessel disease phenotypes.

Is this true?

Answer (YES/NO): YES